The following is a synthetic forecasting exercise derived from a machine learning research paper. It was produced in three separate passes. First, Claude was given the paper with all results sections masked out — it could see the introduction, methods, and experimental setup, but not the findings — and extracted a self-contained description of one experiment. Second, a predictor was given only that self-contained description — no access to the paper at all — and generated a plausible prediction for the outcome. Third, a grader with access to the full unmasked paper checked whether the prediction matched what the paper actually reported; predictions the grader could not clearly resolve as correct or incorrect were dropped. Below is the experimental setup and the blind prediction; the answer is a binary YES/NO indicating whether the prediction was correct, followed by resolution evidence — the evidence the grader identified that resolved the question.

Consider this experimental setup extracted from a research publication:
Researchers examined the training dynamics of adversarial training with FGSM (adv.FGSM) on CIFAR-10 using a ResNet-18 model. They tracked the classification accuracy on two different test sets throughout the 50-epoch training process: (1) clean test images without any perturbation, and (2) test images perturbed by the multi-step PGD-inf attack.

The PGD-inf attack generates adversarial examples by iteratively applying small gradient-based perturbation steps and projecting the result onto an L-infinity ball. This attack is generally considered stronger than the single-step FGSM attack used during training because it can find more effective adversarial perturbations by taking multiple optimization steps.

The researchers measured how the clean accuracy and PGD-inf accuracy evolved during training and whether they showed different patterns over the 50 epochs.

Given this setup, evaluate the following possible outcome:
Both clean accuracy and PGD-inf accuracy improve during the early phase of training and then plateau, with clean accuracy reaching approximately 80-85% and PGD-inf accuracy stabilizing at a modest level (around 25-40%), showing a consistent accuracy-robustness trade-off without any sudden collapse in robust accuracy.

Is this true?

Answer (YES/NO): NO